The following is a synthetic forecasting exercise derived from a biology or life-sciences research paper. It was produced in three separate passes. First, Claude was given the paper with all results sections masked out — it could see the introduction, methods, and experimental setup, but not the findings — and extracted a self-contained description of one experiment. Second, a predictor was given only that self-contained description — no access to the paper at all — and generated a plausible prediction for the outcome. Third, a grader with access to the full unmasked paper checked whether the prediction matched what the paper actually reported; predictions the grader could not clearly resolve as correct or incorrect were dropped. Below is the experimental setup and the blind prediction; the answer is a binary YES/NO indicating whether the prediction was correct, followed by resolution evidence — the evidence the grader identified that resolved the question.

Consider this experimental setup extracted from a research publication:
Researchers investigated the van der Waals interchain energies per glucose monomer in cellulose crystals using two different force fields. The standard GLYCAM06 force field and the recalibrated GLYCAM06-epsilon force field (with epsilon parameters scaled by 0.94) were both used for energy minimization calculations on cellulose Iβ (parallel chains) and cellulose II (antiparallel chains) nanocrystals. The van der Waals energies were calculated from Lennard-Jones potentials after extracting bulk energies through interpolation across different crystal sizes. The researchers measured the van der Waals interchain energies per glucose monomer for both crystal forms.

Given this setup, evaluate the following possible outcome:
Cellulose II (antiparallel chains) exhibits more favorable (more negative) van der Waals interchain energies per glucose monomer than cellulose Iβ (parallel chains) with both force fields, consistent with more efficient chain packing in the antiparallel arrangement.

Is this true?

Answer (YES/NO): NO